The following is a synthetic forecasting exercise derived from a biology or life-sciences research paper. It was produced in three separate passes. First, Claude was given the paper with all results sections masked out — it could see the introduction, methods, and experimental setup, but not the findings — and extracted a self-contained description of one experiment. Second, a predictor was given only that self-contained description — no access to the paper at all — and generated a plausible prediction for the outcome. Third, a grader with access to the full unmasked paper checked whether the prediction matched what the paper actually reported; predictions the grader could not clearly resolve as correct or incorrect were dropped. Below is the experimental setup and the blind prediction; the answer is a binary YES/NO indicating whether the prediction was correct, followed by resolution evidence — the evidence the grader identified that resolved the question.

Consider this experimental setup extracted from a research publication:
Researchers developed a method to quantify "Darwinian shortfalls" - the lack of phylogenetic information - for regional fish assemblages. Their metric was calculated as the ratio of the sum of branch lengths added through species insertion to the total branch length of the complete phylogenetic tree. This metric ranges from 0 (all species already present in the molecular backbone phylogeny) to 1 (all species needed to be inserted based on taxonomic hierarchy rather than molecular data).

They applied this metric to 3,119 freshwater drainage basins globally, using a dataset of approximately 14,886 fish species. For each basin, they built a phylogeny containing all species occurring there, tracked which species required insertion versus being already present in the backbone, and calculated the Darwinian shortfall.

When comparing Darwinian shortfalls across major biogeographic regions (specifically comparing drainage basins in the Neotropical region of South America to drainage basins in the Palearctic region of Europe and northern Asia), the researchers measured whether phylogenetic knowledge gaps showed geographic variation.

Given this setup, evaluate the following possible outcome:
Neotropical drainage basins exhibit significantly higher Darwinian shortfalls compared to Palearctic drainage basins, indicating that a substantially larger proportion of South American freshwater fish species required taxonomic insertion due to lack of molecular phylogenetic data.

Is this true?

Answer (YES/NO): YES